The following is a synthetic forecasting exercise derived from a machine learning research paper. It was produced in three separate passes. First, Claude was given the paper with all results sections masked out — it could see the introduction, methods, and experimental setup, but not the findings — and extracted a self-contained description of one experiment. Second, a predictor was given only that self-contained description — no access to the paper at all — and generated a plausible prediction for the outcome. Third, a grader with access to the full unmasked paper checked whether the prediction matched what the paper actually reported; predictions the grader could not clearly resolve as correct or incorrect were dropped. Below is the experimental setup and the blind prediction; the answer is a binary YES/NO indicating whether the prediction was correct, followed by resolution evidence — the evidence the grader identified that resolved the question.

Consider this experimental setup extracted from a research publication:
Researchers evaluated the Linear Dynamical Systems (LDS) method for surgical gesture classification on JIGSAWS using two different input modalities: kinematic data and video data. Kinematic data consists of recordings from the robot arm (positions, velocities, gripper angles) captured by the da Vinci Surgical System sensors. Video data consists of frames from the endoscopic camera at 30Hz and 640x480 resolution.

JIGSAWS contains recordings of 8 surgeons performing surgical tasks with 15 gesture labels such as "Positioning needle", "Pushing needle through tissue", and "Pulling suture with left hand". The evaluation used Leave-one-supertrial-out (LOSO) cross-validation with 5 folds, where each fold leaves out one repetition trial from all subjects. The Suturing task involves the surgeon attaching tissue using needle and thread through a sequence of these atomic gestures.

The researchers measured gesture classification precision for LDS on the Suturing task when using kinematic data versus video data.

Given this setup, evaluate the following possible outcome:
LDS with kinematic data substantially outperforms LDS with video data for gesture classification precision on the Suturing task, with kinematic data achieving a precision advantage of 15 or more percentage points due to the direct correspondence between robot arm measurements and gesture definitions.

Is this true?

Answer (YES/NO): NO